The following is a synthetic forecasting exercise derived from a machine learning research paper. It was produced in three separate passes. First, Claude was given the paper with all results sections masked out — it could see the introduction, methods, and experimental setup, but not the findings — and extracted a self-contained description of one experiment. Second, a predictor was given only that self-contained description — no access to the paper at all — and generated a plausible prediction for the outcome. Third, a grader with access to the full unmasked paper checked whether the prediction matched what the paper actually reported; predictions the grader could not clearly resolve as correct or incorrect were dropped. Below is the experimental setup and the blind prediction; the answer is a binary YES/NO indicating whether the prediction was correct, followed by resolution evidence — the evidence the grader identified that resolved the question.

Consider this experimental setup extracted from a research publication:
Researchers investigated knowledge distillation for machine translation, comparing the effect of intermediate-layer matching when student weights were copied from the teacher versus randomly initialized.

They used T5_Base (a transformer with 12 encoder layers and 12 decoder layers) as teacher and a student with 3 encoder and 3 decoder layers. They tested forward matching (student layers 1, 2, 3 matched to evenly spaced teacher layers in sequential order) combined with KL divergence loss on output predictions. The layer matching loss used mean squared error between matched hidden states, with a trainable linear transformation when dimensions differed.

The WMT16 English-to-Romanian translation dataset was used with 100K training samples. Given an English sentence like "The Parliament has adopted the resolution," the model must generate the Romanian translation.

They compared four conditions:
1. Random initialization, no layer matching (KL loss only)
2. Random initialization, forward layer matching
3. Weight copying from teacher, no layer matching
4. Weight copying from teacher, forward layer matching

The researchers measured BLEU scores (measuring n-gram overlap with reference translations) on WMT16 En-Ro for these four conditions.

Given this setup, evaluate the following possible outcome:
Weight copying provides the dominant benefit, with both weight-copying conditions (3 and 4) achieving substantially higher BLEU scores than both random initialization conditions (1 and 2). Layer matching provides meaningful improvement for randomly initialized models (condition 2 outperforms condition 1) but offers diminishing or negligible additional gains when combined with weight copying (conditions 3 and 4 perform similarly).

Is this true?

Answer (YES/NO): YES